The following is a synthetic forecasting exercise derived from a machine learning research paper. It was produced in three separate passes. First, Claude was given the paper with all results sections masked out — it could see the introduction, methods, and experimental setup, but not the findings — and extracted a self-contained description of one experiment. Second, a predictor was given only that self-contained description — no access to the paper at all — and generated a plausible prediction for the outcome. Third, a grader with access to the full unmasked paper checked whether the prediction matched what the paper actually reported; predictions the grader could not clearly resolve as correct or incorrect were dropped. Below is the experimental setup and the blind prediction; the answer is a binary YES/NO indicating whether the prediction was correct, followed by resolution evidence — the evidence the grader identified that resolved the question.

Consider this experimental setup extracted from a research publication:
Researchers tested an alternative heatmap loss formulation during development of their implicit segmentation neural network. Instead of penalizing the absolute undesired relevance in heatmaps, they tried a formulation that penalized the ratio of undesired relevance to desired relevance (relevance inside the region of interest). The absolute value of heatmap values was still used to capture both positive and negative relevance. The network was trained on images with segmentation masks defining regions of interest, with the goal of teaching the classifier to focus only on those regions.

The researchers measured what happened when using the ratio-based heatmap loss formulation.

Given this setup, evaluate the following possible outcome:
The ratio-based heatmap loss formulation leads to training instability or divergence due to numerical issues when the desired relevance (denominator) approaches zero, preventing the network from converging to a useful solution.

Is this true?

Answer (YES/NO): NO